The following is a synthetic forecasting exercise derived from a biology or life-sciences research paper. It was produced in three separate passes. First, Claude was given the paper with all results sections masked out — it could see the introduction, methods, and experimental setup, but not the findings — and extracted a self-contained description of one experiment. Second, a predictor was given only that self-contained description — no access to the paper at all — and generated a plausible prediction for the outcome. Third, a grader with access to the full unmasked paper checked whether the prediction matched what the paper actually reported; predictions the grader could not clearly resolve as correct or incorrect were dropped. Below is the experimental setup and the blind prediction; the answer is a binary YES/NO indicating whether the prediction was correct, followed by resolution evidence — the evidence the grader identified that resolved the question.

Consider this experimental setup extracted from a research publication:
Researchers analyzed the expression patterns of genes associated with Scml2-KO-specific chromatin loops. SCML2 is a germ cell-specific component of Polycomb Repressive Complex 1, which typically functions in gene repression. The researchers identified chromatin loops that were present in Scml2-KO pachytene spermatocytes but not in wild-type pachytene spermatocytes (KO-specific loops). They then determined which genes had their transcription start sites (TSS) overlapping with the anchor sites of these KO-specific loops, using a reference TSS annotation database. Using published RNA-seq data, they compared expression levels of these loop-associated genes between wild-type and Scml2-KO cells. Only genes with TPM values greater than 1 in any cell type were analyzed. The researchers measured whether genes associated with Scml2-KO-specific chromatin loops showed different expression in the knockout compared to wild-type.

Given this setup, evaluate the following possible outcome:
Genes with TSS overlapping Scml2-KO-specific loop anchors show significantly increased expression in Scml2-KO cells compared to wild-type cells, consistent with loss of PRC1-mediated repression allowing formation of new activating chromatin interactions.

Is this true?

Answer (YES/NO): YES